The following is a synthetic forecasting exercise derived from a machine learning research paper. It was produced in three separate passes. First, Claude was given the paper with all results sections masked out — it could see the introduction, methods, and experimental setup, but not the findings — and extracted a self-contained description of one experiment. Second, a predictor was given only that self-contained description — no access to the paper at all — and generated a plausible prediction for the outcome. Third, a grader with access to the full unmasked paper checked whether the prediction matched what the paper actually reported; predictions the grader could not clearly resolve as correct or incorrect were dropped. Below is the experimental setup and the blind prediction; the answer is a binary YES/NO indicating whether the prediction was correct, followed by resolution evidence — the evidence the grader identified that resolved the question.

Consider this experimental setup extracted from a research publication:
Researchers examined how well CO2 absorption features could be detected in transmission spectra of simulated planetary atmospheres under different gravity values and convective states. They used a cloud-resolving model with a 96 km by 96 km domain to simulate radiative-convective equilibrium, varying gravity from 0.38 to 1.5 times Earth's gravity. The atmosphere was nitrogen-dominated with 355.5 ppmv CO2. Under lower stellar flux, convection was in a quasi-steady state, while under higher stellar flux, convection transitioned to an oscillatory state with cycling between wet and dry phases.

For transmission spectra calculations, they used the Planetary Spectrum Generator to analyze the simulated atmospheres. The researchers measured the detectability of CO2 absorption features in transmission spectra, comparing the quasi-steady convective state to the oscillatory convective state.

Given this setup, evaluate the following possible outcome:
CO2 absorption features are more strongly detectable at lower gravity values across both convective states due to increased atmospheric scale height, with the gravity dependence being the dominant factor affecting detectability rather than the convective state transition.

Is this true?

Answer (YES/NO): NO